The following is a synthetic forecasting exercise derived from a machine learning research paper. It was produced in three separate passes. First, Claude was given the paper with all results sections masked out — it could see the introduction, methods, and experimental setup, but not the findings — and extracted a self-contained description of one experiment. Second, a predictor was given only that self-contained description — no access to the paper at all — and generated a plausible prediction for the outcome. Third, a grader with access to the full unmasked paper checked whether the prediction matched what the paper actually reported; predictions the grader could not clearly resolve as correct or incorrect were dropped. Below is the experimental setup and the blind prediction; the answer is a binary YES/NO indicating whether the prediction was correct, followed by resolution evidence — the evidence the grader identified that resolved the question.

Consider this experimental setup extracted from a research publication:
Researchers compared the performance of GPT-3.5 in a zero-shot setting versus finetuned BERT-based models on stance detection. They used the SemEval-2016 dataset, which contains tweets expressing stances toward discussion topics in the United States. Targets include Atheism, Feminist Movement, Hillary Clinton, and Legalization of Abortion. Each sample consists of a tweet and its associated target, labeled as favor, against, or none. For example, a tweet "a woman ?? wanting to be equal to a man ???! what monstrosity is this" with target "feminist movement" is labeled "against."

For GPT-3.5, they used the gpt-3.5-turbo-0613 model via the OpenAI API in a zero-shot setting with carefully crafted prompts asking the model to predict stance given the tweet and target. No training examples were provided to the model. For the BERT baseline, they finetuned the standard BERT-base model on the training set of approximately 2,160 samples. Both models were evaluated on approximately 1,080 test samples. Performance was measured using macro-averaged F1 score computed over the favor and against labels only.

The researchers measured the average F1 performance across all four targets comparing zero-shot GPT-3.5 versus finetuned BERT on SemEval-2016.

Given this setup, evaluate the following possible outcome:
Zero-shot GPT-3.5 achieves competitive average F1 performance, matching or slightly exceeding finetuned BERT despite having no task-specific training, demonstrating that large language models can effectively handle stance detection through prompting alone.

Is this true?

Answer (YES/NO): NO